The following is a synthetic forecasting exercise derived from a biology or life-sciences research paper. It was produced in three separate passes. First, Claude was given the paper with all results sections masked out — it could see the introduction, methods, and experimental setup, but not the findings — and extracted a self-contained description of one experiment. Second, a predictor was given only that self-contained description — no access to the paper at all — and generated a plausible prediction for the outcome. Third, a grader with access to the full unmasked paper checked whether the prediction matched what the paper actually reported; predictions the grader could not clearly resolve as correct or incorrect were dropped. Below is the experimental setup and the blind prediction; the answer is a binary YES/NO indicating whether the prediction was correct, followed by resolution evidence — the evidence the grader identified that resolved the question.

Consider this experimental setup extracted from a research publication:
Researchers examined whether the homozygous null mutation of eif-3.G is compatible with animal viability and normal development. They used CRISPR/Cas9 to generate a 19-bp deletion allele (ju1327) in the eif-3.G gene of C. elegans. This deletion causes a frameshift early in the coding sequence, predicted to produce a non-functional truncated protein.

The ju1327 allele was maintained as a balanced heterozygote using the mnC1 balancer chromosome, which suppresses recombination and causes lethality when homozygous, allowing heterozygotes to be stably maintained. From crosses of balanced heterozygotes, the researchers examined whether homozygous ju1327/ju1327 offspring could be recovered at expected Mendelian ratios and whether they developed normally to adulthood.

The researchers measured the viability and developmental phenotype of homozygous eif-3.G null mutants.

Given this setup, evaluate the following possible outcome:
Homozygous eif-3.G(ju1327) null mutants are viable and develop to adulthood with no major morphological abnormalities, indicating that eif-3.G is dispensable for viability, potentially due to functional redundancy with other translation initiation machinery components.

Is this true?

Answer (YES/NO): NO